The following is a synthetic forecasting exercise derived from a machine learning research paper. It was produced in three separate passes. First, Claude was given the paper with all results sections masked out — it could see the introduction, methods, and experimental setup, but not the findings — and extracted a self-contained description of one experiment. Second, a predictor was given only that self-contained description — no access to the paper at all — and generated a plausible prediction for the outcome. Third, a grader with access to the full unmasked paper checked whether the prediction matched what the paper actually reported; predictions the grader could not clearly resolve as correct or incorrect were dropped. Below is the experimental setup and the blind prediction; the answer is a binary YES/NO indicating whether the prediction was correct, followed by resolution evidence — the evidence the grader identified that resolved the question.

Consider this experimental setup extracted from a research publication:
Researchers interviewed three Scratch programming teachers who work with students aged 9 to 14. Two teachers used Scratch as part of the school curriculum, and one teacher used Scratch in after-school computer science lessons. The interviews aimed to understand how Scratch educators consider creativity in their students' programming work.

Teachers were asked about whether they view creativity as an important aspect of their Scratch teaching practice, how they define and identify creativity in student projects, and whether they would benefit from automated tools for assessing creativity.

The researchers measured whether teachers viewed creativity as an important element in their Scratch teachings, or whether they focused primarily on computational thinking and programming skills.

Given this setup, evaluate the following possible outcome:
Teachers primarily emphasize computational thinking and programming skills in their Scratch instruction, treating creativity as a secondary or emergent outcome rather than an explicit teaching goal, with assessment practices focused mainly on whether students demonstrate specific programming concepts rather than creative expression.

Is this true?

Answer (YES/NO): NO